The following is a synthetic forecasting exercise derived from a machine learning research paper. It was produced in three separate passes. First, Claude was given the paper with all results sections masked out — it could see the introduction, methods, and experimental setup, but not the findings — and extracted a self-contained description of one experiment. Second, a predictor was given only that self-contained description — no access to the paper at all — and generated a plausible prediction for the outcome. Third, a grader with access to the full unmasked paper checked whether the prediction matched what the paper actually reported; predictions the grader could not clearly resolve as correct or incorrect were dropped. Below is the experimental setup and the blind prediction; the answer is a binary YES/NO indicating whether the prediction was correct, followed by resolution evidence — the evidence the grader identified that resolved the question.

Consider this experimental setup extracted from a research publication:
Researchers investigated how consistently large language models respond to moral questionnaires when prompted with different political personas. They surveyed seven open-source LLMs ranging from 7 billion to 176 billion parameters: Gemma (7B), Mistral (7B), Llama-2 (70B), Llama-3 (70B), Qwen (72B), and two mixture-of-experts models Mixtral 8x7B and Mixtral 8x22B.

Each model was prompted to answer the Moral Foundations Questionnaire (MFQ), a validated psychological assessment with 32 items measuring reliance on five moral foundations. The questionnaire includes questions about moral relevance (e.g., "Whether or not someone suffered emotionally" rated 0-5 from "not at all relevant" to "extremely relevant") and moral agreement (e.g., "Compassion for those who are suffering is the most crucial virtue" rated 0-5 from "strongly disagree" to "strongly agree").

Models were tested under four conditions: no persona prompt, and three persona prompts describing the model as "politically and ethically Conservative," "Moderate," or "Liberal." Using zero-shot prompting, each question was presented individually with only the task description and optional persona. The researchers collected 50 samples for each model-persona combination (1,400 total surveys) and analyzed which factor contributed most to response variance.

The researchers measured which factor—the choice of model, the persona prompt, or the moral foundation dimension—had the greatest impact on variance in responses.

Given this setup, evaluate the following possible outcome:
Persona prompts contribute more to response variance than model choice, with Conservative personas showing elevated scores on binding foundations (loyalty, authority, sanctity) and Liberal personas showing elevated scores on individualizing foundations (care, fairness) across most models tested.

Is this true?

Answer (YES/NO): NO